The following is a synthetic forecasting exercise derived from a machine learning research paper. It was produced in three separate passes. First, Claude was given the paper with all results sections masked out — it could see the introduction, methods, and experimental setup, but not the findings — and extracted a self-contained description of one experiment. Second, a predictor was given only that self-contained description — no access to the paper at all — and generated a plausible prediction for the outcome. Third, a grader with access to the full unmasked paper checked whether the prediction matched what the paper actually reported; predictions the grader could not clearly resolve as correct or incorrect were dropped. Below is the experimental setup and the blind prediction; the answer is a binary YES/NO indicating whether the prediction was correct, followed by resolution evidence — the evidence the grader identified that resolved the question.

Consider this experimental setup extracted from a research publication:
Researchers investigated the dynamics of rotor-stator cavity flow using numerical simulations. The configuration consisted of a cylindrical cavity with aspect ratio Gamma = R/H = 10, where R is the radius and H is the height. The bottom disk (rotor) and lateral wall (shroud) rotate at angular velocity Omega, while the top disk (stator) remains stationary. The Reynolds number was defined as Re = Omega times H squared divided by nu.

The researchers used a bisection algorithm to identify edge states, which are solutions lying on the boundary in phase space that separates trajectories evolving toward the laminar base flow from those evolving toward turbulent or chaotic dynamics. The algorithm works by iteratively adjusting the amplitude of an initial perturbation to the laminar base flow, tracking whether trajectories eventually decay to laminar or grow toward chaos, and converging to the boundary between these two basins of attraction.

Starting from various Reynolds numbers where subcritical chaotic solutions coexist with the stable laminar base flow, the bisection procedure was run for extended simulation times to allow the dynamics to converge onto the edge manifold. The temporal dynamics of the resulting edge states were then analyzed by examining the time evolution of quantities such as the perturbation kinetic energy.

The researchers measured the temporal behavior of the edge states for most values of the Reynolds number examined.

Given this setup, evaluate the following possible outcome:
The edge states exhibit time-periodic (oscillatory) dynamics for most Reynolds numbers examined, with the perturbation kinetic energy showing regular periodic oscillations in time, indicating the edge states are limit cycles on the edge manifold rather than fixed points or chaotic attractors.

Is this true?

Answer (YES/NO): NO